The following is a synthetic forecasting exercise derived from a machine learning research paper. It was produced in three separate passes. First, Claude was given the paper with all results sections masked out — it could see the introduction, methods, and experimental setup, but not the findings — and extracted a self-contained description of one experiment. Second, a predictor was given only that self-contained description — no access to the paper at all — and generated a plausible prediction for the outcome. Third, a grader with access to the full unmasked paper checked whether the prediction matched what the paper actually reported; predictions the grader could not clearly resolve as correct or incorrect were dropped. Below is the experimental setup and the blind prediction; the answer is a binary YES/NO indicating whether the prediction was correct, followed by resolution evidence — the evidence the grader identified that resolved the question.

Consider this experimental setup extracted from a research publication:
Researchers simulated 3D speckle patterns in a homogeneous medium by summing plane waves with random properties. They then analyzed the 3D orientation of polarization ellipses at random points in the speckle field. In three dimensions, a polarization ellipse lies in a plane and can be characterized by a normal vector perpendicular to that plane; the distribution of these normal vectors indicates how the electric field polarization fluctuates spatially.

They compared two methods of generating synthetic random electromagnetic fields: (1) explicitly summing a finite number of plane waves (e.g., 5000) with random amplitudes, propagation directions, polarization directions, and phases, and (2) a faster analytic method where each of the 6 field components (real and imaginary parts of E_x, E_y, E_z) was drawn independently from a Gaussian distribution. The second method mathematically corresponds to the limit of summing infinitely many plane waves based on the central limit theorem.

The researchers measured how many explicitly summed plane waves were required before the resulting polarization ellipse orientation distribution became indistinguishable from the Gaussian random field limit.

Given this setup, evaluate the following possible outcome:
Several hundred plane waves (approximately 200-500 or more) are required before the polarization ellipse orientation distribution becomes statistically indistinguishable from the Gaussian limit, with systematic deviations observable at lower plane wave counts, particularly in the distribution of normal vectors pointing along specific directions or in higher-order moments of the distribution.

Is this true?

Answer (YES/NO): NO